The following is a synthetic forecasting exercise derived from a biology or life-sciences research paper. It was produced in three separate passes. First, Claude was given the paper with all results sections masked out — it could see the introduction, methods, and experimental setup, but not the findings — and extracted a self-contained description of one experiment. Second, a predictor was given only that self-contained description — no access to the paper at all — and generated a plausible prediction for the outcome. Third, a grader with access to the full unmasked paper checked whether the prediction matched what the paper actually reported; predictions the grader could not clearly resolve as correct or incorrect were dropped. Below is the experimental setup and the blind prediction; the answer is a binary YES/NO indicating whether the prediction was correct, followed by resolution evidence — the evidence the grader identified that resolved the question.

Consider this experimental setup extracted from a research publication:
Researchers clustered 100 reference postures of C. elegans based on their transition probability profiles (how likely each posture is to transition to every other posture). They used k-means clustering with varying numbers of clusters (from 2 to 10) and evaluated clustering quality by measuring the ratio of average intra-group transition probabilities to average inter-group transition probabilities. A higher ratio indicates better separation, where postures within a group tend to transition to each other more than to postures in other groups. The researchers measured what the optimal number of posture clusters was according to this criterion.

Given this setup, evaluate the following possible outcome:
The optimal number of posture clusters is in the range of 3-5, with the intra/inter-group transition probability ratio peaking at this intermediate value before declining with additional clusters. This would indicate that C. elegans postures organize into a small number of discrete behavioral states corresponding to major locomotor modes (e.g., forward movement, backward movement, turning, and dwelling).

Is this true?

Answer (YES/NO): NO